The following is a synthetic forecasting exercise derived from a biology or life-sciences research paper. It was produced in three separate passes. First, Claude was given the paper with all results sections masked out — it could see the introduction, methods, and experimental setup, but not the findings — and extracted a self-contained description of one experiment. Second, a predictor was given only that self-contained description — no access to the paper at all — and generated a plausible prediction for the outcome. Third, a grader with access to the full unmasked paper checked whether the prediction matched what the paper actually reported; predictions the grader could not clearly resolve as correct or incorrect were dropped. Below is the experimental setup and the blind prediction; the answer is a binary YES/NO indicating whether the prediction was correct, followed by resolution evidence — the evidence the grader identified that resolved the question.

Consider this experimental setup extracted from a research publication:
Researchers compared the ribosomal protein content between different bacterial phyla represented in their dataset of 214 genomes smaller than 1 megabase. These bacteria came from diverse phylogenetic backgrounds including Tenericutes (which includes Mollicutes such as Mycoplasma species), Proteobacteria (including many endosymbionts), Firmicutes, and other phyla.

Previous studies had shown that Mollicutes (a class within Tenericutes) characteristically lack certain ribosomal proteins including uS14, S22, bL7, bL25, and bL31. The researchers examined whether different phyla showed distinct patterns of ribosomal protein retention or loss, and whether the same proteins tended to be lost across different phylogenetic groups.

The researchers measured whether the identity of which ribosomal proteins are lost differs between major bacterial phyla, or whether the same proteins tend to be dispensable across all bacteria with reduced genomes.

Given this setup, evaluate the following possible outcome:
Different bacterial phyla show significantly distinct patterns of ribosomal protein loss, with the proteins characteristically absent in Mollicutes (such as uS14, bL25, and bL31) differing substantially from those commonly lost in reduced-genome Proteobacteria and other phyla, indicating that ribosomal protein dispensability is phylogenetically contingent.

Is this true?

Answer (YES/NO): NO